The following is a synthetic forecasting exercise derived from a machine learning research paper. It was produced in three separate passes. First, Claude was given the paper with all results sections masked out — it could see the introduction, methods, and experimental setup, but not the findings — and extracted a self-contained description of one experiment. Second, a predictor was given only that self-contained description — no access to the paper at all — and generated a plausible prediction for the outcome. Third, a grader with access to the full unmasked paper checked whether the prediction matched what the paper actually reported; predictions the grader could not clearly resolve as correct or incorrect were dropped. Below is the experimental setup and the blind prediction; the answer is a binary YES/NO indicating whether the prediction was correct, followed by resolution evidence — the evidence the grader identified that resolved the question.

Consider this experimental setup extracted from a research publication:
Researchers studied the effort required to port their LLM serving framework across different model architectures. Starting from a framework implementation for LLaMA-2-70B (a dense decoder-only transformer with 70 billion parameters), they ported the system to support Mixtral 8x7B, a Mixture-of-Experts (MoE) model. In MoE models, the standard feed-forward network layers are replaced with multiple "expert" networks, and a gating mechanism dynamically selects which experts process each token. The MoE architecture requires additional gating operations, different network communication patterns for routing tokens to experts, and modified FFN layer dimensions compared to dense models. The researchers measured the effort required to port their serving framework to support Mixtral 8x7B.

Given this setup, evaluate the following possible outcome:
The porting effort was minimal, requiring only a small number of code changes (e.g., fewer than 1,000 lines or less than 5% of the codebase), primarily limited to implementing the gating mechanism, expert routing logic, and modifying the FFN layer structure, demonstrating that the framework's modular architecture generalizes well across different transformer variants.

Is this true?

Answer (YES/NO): YES